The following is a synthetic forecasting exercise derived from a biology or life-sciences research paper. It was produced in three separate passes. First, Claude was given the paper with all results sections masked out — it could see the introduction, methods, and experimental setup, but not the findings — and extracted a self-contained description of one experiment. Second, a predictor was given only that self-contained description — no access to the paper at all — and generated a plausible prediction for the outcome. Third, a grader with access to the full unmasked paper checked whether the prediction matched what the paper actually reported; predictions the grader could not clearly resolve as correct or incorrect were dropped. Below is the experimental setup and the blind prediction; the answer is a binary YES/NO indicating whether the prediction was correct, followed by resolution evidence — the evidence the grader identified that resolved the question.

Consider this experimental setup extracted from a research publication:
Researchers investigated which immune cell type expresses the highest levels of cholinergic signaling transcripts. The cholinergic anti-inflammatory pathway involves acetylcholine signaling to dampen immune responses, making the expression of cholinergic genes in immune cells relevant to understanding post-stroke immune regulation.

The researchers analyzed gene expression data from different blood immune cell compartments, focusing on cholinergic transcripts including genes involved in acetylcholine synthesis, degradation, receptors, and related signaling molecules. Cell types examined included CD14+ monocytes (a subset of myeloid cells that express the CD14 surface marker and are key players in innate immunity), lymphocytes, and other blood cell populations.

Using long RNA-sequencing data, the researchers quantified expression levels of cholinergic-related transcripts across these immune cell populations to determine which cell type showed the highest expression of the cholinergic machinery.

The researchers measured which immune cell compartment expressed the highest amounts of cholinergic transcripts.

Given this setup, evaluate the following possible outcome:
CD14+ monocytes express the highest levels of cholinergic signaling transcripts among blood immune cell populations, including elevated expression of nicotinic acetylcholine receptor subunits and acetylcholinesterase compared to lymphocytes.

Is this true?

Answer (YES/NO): YES